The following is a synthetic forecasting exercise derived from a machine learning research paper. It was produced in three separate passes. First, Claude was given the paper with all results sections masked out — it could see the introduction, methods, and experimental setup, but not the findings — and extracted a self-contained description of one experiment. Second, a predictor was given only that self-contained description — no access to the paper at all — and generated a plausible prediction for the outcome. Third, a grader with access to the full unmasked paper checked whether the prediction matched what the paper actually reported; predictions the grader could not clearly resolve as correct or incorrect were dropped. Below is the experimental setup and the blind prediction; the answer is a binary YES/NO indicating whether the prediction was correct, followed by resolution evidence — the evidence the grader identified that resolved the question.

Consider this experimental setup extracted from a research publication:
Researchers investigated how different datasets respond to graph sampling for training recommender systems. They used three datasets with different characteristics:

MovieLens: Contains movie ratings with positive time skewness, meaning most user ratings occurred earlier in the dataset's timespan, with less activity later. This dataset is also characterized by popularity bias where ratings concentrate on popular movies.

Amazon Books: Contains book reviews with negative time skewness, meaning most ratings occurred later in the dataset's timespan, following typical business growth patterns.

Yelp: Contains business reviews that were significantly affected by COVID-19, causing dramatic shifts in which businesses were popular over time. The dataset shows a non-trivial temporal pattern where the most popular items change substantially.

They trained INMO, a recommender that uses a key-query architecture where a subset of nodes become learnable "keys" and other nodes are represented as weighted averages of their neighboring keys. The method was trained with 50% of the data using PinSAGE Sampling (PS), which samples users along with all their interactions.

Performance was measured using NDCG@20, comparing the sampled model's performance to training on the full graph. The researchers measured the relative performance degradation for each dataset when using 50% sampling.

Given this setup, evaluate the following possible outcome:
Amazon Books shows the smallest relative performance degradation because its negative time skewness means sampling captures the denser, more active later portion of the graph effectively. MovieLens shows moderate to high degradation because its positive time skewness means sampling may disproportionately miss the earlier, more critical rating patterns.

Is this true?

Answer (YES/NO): NO